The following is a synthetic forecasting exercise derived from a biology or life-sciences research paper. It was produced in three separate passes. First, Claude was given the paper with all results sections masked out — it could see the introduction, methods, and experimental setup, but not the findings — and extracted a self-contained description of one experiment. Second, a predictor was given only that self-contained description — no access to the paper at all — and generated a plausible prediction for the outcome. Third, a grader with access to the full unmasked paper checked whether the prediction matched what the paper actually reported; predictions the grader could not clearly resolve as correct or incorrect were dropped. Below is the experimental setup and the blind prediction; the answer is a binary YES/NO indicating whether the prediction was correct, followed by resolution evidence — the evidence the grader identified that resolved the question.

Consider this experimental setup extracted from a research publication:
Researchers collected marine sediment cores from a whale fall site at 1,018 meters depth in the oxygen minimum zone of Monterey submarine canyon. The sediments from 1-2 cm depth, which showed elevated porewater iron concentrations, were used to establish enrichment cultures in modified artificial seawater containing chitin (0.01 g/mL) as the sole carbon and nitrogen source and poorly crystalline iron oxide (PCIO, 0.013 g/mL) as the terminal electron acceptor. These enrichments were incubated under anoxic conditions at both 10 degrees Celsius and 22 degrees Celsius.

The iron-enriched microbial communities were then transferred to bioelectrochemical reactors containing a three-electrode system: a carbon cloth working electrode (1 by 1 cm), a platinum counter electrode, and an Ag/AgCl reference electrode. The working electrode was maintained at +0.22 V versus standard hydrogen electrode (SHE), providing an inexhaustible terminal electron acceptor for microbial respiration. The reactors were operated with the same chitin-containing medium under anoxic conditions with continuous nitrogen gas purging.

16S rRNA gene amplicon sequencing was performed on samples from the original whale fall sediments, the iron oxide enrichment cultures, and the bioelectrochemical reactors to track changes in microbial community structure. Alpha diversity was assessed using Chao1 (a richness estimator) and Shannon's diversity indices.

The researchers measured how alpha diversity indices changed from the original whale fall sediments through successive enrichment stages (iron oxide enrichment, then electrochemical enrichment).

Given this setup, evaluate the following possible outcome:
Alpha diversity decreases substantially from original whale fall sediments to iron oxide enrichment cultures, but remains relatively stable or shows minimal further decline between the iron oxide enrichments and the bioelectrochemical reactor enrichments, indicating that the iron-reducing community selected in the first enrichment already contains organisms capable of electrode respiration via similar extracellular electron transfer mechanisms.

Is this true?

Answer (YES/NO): YES